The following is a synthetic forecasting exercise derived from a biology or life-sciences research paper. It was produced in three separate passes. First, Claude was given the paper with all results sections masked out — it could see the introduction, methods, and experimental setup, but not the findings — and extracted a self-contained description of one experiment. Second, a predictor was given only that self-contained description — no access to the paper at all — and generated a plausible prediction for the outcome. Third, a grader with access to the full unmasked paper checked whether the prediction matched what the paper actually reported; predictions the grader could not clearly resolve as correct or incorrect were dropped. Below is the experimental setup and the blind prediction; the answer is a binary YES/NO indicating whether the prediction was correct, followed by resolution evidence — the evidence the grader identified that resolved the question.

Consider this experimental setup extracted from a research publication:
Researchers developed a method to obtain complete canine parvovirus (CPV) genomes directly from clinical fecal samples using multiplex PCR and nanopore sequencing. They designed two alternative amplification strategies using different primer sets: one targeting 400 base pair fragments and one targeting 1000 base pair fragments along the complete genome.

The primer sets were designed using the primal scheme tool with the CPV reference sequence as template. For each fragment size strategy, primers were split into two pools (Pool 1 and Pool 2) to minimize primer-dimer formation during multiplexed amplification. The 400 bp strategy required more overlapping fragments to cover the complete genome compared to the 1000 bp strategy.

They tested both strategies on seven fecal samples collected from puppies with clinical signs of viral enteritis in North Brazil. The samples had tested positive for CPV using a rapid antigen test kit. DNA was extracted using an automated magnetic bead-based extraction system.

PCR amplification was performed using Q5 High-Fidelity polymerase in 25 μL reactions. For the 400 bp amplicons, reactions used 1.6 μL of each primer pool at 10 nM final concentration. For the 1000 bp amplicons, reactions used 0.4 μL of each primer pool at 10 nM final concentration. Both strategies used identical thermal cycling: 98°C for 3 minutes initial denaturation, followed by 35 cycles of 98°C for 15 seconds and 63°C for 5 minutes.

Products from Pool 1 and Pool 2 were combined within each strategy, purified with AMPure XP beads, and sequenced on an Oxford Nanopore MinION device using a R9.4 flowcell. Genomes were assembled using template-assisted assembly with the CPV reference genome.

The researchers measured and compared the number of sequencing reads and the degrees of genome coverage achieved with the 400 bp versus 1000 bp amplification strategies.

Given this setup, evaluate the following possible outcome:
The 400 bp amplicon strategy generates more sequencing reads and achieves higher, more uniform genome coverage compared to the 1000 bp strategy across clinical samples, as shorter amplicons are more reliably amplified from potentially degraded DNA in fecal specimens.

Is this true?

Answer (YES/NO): YES